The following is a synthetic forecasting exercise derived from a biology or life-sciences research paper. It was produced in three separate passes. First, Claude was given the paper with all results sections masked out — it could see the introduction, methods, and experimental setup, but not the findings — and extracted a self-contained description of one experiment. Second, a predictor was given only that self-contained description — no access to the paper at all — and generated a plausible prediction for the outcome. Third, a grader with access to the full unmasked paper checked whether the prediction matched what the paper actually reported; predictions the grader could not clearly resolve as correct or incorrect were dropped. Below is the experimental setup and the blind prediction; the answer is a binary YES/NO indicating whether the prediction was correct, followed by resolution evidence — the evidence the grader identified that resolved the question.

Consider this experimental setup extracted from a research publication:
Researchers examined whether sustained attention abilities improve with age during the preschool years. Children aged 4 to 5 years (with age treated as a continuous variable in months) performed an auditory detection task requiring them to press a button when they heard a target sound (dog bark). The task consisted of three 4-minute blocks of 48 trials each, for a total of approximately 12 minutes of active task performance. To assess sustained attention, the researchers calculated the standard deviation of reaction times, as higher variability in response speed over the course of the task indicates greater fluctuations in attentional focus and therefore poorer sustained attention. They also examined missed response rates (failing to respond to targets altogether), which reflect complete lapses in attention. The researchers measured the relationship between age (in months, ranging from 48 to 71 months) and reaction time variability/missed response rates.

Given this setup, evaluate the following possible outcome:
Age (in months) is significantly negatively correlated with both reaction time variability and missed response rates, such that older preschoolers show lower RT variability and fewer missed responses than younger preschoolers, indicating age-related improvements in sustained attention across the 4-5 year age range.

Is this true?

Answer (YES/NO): YES